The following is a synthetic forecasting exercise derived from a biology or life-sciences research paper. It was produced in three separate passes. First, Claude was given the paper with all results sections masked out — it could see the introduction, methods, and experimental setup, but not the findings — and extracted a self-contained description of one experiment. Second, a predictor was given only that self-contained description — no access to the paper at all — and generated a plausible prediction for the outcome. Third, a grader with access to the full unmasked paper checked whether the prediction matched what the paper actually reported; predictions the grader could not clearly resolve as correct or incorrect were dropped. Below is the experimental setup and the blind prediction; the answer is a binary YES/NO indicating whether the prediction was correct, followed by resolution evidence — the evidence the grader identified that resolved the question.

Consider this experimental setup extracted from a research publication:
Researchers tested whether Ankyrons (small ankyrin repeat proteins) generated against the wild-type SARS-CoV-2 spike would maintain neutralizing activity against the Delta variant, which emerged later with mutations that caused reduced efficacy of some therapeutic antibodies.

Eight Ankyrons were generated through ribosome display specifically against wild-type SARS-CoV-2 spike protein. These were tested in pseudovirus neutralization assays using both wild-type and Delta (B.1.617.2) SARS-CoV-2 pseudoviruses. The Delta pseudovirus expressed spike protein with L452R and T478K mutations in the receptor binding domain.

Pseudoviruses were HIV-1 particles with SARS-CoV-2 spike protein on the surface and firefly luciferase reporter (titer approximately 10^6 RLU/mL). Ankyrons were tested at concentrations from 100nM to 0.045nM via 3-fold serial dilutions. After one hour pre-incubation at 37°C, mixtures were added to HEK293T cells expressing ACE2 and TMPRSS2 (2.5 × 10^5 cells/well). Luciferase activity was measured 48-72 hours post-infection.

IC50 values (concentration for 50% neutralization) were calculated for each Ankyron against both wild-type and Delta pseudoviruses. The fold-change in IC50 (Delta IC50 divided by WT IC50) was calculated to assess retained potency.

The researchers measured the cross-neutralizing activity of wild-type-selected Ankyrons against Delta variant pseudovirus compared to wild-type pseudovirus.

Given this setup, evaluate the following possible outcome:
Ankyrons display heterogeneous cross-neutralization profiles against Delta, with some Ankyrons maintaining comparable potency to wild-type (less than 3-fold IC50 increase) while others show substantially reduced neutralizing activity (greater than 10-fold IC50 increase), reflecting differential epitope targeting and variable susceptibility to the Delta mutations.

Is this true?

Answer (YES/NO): YES